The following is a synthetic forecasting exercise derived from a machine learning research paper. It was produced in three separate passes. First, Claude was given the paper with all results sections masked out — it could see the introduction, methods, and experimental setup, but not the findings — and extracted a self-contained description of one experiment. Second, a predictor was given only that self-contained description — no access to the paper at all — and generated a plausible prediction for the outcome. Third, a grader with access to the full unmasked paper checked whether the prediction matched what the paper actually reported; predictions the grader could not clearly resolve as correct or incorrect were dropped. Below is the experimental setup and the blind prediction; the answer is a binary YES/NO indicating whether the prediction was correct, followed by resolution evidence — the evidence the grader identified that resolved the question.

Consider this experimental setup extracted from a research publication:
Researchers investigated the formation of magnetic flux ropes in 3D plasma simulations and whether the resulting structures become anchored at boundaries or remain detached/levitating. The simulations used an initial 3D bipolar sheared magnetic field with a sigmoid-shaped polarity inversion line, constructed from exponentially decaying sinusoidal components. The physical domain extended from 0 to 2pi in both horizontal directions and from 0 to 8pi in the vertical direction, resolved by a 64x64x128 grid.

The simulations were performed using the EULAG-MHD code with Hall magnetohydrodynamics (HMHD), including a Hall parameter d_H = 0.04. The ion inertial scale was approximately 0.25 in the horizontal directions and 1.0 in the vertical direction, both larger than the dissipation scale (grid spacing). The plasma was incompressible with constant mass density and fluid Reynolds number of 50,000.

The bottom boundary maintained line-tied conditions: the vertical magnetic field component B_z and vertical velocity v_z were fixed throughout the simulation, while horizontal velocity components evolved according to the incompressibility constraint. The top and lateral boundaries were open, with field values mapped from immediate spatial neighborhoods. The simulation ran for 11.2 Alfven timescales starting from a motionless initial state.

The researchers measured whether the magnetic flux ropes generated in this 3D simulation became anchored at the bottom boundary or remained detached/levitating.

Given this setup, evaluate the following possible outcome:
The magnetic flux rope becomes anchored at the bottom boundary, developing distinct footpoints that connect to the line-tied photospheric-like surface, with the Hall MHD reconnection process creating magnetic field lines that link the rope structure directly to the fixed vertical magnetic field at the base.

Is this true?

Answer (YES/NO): YES